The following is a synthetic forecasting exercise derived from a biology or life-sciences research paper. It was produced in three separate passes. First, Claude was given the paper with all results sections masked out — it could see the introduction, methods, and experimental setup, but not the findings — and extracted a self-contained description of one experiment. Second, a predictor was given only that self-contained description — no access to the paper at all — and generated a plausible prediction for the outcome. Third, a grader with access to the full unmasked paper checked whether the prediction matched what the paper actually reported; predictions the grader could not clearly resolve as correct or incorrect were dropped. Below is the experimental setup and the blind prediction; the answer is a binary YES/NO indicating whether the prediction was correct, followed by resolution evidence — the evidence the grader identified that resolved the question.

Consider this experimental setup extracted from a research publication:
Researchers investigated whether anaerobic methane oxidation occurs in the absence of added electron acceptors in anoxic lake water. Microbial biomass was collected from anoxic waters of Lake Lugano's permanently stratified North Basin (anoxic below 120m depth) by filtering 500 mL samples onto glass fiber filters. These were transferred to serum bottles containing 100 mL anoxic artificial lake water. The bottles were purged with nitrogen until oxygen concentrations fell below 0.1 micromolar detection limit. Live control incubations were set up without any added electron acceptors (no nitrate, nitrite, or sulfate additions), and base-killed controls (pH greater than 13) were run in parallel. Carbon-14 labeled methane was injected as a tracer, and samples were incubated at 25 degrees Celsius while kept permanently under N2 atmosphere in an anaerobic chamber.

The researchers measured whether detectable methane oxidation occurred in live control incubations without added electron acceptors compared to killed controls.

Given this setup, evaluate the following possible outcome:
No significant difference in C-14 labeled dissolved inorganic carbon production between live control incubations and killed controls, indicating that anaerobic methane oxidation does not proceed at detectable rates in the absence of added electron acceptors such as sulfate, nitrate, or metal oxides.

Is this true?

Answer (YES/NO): NO